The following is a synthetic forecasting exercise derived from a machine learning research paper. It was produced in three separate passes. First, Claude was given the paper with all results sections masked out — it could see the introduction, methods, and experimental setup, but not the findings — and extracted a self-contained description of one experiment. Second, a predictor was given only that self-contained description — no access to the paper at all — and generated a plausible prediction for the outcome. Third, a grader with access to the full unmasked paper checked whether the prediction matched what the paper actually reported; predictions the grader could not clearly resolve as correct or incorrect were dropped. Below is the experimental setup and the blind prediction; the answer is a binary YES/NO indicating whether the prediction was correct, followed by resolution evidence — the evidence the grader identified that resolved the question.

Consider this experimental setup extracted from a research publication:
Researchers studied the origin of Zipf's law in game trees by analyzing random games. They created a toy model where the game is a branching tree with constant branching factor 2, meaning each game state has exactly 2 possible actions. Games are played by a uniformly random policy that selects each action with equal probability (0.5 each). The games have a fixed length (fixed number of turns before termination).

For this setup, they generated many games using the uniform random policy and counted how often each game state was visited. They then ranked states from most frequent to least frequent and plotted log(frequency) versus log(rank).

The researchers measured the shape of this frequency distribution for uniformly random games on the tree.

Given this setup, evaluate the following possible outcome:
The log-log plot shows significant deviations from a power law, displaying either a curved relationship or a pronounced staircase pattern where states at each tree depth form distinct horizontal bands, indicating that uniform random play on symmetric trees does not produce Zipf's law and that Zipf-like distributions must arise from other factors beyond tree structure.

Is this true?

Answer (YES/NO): NO